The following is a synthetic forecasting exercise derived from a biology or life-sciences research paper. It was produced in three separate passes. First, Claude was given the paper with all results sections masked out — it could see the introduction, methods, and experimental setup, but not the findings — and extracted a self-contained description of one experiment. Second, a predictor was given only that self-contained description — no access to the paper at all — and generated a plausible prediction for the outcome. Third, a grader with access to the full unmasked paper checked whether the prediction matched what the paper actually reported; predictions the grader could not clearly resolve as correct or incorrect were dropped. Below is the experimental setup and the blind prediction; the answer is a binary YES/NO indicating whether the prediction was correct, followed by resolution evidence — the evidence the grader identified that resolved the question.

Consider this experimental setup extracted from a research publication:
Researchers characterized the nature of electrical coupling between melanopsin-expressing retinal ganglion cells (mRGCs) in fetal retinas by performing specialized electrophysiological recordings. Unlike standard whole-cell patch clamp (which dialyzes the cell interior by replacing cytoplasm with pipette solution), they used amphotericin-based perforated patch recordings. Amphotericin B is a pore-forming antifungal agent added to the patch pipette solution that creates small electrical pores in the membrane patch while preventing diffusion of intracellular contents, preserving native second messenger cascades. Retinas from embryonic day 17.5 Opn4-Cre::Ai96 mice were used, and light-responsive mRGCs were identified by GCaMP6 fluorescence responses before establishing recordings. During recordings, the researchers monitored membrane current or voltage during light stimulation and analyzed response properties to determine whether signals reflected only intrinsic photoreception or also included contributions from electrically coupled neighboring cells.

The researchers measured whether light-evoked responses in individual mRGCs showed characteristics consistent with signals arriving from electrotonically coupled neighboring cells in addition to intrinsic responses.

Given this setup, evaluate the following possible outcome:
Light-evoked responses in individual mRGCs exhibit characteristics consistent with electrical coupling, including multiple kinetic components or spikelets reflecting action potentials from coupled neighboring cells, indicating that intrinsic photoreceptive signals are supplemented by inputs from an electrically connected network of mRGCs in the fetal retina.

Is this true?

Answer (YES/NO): YES